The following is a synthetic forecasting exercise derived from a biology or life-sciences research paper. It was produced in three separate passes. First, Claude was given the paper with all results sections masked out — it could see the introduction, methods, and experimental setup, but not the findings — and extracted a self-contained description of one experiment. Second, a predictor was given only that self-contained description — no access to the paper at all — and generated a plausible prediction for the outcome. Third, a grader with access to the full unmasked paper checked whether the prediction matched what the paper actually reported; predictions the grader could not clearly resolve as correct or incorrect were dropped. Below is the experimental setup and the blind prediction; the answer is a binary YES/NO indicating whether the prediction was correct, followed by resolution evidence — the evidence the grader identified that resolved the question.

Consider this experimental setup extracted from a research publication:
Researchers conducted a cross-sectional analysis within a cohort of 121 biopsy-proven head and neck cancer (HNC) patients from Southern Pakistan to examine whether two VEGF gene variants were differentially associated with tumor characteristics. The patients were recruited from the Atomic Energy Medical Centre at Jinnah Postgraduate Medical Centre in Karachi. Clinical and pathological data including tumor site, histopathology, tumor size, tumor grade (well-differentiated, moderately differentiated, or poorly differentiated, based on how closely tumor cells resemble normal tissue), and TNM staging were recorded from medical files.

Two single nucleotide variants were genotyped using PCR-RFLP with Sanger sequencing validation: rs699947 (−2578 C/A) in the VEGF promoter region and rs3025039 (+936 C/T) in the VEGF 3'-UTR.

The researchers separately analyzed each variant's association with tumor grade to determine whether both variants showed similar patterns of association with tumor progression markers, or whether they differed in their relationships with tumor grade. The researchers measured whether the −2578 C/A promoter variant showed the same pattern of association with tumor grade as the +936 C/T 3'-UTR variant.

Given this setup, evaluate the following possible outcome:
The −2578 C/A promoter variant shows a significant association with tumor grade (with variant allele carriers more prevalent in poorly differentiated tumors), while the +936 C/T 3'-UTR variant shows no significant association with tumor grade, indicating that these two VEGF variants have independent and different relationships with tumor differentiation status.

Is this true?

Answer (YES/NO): NO